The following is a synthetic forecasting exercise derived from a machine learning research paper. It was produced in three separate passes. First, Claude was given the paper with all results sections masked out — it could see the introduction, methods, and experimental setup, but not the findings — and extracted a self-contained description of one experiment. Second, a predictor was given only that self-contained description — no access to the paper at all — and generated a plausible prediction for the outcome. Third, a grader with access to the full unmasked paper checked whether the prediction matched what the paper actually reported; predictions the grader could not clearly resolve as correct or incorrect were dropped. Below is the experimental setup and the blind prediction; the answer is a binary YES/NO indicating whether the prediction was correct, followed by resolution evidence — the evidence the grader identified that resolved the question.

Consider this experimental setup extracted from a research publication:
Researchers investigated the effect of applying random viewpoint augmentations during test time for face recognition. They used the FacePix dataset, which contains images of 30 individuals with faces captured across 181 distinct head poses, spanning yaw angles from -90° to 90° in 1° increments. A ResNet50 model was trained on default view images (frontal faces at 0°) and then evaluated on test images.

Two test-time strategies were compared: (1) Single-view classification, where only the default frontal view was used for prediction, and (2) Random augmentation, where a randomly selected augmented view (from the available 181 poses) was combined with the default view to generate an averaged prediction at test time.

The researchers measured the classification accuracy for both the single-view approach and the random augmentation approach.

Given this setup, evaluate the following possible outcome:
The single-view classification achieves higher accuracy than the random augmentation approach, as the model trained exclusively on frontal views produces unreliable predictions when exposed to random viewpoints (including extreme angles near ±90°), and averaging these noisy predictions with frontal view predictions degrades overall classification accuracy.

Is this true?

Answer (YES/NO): YES